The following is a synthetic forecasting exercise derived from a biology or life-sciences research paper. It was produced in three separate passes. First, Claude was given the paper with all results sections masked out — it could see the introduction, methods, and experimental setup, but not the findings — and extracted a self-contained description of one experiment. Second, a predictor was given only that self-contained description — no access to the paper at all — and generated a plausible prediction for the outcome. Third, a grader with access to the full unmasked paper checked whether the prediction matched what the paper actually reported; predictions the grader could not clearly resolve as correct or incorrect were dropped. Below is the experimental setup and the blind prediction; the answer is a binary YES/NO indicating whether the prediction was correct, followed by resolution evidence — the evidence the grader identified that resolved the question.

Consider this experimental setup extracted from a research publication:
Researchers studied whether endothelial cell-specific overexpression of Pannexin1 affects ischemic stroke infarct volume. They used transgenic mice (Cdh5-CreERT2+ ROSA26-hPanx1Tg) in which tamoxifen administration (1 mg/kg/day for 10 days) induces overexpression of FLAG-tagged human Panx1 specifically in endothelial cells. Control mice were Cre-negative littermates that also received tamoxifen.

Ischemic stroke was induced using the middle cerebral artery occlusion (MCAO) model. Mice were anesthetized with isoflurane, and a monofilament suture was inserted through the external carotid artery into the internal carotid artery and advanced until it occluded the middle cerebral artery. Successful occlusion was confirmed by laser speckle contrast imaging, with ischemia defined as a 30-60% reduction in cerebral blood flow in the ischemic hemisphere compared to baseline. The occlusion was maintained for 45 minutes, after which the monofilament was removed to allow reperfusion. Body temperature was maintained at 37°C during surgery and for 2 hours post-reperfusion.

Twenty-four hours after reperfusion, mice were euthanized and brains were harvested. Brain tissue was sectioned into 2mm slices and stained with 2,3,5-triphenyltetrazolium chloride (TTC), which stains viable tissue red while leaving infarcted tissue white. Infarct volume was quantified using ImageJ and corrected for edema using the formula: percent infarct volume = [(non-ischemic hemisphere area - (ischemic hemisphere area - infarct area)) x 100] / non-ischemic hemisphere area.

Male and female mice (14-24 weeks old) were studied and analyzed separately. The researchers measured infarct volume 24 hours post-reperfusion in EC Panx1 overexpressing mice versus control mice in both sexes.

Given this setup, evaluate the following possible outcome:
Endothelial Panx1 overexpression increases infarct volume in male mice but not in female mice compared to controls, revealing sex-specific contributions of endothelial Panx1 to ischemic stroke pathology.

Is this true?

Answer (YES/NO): NO